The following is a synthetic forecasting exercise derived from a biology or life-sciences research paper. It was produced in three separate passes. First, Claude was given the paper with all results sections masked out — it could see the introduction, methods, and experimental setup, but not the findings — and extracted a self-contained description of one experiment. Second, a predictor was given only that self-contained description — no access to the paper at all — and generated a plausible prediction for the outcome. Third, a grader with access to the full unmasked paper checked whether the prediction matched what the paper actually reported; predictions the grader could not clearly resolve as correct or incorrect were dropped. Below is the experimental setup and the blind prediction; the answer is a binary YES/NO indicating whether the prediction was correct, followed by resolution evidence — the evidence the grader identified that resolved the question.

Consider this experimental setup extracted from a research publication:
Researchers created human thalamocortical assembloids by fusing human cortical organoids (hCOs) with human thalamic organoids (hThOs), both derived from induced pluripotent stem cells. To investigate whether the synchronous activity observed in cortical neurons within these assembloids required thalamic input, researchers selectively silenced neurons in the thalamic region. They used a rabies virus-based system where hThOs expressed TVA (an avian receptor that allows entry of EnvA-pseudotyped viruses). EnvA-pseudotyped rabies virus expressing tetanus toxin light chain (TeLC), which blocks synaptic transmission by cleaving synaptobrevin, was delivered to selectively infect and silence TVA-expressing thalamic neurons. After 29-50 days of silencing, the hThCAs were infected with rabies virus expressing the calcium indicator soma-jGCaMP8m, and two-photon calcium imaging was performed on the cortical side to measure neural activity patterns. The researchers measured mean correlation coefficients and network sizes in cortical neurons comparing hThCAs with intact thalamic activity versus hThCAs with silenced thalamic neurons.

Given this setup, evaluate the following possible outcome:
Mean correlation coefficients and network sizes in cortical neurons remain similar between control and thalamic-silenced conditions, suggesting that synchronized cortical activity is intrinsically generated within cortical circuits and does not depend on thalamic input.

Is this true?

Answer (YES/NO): NO